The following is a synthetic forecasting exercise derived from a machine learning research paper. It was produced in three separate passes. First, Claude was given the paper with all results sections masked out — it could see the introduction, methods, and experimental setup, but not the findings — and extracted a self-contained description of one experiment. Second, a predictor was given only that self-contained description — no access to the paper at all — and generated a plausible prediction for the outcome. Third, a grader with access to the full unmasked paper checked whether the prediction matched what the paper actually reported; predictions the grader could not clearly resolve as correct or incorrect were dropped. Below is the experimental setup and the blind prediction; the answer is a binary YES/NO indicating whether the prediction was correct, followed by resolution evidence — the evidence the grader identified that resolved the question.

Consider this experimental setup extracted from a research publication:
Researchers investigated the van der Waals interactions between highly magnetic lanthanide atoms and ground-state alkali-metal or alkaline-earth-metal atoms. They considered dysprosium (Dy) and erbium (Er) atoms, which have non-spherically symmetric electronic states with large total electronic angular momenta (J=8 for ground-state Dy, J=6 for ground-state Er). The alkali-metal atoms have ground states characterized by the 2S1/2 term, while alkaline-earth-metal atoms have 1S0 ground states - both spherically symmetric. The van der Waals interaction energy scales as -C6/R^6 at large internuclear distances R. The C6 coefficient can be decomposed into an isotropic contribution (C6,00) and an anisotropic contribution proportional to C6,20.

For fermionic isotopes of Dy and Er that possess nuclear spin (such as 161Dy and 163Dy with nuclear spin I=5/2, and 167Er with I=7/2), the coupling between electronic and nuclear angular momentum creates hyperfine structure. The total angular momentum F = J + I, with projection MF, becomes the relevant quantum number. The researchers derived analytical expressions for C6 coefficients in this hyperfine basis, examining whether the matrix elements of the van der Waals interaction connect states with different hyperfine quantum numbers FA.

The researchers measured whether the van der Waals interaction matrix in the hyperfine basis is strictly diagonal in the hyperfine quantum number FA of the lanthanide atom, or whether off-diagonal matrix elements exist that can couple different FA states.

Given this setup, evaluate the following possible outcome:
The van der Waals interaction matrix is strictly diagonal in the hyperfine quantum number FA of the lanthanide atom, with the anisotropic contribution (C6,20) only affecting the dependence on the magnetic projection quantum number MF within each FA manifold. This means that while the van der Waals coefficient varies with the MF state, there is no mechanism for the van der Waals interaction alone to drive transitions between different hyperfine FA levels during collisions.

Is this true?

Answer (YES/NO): NO